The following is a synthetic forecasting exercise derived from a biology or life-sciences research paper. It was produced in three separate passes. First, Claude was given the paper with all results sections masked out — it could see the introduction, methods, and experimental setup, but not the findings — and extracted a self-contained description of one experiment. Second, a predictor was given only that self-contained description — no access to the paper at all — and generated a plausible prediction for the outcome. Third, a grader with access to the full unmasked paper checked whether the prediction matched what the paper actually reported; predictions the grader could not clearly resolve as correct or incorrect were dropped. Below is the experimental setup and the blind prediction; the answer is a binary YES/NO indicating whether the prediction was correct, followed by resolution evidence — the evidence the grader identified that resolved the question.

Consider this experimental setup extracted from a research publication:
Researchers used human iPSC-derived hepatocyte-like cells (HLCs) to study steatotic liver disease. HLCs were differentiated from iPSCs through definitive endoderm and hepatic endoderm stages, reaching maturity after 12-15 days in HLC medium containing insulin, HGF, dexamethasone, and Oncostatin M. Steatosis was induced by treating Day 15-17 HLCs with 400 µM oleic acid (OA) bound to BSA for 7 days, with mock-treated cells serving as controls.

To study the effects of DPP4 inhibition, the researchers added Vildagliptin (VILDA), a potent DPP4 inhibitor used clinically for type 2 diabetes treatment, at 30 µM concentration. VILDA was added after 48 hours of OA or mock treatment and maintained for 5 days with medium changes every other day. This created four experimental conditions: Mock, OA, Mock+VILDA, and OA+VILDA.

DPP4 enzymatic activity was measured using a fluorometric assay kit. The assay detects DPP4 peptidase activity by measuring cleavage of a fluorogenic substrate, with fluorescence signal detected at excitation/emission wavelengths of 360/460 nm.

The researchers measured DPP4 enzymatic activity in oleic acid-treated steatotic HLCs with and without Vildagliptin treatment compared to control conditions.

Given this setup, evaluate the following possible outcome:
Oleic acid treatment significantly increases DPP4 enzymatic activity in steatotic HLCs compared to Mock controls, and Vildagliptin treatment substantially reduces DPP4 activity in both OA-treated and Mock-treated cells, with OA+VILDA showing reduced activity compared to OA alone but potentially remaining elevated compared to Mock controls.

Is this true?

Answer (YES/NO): NO